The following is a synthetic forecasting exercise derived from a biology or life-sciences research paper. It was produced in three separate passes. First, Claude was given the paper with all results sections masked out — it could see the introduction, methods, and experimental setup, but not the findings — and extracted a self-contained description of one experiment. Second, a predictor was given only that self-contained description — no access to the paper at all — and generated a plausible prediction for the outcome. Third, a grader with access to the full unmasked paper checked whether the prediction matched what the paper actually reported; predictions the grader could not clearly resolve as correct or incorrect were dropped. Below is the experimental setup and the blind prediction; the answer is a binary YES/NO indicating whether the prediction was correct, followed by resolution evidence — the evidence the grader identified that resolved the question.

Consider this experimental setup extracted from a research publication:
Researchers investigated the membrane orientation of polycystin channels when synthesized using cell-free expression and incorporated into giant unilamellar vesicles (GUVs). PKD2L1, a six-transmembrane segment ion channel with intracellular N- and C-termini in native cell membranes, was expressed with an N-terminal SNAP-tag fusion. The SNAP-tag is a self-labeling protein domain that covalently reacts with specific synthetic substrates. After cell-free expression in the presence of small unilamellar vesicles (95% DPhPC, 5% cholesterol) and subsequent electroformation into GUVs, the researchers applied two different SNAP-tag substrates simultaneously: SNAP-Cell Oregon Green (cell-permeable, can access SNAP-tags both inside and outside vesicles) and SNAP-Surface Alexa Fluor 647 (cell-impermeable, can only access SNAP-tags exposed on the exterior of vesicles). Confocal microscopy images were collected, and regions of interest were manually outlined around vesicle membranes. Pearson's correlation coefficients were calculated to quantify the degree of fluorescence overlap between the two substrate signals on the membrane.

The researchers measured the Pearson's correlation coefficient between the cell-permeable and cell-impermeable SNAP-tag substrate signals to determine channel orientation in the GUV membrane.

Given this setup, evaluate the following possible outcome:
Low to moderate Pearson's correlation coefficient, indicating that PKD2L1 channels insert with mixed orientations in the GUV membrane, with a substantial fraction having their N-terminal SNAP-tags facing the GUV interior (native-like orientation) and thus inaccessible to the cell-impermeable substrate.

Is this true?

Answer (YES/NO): NO